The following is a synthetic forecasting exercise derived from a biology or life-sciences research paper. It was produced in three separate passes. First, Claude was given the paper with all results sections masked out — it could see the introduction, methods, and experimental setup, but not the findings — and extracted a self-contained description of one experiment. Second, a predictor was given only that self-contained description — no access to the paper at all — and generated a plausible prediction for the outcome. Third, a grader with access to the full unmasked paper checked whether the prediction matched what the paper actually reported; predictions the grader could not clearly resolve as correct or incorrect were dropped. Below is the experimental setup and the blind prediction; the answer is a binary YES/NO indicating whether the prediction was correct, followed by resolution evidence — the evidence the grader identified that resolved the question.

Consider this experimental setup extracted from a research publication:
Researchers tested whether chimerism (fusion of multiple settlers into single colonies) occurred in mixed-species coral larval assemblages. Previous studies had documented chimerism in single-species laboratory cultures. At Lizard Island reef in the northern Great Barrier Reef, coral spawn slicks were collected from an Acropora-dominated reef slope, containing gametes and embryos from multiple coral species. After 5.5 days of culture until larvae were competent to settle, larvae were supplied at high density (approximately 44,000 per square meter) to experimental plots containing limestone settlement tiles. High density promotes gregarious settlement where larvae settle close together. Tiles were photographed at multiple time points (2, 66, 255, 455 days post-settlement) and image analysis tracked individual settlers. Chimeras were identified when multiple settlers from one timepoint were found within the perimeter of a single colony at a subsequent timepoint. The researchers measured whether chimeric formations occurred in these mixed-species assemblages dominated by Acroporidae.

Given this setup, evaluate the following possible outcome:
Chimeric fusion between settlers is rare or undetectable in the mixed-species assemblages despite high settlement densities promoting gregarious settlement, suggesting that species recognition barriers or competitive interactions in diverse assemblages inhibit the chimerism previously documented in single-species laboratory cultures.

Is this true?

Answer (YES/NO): NO